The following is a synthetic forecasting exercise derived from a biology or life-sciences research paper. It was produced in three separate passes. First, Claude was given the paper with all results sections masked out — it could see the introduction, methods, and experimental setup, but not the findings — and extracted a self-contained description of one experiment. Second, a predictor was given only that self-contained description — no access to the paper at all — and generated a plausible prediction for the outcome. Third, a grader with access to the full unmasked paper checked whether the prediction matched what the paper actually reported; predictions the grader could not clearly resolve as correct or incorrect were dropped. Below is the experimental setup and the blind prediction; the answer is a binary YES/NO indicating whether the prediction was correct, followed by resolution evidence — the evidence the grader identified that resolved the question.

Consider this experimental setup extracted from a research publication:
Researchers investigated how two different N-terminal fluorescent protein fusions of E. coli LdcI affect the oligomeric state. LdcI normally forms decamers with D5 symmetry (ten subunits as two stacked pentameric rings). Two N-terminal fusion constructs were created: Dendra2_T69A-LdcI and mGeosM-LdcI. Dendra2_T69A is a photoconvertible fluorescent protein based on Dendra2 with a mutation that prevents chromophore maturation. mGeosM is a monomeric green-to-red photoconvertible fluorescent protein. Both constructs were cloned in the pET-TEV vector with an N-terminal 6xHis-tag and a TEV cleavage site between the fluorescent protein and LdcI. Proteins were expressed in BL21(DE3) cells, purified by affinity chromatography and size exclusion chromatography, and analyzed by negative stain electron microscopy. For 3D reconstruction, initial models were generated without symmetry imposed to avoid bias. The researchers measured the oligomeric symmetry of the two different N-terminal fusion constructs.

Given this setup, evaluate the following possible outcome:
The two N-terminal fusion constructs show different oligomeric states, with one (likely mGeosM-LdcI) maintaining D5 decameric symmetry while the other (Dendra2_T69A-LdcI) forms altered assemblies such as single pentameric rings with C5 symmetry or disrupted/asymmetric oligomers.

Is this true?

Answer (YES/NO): NO